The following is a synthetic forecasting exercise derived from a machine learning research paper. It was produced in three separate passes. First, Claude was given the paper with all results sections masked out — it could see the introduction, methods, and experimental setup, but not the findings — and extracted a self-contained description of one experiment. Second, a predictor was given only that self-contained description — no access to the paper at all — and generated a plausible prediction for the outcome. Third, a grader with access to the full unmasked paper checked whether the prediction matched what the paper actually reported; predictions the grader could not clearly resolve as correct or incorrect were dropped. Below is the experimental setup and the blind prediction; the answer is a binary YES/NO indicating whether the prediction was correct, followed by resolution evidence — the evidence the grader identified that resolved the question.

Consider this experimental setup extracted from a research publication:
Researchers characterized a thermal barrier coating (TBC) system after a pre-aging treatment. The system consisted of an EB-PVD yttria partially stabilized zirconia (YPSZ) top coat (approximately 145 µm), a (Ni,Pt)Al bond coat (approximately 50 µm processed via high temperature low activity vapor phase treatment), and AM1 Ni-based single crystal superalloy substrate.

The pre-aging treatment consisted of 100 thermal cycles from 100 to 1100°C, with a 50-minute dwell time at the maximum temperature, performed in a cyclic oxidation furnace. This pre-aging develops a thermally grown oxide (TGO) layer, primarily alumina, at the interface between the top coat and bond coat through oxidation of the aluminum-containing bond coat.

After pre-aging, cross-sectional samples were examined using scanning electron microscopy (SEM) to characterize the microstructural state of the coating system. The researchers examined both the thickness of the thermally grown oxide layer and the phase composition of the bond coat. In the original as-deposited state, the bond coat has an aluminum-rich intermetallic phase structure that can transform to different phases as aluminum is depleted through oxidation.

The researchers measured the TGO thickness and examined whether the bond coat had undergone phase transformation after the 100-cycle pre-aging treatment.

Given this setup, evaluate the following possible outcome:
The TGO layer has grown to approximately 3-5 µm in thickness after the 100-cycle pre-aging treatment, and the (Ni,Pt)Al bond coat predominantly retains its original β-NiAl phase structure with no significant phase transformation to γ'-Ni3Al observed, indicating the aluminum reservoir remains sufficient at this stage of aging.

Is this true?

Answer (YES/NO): NO